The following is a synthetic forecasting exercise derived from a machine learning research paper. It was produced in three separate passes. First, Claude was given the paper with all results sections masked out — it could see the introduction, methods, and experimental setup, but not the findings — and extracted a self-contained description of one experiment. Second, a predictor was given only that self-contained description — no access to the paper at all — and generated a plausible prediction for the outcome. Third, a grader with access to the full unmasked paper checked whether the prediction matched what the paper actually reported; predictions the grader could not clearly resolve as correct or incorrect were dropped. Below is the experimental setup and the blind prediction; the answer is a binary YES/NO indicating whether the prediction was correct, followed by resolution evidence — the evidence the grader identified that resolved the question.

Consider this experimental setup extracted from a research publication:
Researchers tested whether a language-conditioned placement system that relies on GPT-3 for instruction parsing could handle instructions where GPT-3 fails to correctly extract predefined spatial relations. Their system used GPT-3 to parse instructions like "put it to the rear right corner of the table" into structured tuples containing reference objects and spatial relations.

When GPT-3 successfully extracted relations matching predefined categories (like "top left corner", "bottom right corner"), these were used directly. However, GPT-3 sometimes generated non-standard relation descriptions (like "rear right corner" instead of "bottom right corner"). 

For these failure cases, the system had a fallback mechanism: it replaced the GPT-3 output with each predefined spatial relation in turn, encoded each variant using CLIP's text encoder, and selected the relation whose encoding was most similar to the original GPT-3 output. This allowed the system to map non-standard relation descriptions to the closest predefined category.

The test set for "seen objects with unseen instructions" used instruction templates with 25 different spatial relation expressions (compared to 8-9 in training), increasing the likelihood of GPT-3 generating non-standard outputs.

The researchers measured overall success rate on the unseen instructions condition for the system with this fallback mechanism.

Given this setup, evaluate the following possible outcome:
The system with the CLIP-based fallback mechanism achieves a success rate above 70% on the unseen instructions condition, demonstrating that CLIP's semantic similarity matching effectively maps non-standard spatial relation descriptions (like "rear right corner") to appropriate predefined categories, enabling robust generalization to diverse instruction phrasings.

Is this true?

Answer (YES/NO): YES